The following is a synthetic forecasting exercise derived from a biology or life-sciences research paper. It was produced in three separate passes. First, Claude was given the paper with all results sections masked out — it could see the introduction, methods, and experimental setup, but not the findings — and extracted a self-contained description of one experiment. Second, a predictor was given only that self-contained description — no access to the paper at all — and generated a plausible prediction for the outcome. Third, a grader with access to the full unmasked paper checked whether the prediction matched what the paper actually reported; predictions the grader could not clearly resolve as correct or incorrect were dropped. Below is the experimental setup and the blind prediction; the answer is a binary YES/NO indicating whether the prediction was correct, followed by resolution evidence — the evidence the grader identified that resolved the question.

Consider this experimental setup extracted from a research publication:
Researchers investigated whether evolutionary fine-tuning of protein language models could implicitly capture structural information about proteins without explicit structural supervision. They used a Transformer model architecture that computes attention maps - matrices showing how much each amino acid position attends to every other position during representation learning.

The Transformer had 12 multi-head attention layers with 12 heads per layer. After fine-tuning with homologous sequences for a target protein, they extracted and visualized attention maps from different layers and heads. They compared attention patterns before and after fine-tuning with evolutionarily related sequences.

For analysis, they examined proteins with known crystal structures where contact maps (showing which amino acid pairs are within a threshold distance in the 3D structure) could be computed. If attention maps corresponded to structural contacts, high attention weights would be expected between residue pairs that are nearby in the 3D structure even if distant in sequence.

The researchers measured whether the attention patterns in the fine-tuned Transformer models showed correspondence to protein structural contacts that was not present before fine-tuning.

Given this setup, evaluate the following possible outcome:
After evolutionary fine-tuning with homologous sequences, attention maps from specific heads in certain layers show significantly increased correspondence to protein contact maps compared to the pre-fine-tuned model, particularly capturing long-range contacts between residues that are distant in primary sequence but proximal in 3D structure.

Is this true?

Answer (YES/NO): YES